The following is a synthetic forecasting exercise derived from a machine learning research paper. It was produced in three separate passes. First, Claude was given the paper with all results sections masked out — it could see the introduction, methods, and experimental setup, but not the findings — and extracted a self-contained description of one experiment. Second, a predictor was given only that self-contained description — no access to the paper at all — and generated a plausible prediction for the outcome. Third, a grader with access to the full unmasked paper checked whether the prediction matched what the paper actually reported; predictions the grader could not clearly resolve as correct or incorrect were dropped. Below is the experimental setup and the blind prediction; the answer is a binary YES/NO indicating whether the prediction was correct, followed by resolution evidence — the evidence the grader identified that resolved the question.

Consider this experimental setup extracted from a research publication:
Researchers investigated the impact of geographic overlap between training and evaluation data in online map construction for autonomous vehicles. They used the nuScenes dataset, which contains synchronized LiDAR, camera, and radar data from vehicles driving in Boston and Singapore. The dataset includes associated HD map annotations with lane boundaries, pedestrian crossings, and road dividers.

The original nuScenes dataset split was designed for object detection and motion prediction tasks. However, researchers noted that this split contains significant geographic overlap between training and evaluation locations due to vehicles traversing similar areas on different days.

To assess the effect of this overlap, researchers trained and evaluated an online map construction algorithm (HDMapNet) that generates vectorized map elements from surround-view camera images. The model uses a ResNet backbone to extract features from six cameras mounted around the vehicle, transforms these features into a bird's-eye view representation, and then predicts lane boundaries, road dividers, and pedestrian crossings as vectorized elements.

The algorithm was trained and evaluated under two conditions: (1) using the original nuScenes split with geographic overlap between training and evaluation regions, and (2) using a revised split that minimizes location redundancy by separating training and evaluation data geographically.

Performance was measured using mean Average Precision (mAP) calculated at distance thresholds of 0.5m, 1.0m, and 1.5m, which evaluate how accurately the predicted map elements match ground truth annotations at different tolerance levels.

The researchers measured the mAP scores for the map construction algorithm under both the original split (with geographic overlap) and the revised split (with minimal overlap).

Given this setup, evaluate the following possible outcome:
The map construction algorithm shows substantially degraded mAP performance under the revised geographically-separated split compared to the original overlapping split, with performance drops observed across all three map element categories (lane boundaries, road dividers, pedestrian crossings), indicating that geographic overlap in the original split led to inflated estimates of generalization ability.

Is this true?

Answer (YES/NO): YES